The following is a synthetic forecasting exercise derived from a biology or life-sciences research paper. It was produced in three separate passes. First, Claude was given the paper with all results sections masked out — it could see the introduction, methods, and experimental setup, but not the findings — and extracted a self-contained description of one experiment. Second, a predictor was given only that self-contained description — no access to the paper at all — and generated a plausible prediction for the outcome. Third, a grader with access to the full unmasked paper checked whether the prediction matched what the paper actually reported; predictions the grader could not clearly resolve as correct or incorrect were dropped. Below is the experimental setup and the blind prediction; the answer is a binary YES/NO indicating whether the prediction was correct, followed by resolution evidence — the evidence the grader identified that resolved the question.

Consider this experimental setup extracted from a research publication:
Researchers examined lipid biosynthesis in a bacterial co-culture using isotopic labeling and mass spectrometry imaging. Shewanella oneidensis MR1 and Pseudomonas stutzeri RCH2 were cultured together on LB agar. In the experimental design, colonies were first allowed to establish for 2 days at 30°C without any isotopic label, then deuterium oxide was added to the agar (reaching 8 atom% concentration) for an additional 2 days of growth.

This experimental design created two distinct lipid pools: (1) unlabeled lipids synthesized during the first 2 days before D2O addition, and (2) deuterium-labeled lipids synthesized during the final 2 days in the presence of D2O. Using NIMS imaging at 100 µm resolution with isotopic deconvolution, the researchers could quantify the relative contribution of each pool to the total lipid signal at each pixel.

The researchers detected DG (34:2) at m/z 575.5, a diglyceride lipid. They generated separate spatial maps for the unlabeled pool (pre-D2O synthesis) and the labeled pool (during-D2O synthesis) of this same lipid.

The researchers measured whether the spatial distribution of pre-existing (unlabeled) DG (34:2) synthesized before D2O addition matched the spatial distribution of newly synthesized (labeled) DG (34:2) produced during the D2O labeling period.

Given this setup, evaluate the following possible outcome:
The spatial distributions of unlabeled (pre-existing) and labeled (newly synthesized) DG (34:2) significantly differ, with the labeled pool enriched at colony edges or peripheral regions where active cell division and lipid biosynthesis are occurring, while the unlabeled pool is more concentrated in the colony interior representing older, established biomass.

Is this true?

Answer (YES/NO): NO